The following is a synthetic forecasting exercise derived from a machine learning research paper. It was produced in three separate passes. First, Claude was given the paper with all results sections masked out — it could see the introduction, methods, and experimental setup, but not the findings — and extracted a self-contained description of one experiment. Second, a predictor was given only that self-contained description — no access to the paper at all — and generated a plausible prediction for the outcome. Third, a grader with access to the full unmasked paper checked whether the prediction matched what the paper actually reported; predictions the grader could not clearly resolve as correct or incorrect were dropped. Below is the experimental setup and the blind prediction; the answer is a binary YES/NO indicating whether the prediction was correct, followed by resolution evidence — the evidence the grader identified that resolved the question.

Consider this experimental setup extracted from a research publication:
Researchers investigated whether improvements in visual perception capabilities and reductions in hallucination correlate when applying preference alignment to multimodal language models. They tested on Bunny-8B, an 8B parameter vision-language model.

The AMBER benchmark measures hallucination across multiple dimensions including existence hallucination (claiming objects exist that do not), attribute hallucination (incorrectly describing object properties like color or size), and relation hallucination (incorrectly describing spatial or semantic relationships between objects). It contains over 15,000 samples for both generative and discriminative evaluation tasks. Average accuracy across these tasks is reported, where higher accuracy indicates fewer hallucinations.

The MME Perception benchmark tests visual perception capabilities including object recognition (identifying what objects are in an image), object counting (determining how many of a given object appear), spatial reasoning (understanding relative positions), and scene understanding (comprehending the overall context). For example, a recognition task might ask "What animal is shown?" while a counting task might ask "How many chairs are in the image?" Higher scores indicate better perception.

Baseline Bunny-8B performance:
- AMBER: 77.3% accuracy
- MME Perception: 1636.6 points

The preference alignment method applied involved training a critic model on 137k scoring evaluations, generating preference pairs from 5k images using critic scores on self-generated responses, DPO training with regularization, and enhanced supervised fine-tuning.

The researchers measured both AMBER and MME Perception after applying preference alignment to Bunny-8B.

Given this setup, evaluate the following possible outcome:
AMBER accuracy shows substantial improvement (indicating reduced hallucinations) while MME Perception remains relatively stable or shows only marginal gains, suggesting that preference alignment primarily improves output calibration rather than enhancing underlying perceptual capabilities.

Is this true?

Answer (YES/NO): YES